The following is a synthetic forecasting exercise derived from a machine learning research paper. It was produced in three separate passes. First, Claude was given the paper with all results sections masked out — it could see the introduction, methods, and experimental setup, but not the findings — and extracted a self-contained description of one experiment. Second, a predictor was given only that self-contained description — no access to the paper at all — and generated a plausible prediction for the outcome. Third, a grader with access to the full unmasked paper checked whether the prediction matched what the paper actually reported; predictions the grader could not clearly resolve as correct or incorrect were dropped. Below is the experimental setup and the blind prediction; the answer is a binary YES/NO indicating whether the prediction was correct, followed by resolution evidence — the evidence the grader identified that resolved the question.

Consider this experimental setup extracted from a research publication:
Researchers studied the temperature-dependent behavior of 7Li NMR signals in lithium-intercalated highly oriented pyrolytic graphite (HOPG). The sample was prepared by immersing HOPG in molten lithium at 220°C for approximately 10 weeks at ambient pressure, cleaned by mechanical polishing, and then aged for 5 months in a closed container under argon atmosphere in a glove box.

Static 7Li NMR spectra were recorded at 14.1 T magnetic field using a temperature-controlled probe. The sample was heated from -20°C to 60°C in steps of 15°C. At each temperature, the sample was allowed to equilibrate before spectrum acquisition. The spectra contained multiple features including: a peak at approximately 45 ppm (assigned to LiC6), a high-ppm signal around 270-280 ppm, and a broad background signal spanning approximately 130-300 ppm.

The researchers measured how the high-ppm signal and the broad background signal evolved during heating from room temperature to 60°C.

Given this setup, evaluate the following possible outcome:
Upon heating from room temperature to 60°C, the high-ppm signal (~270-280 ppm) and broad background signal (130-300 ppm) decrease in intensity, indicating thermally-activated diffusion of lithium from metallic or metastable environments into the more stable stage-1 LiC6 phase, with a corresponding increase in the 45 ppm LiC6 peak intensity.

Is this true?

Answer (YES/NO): NO